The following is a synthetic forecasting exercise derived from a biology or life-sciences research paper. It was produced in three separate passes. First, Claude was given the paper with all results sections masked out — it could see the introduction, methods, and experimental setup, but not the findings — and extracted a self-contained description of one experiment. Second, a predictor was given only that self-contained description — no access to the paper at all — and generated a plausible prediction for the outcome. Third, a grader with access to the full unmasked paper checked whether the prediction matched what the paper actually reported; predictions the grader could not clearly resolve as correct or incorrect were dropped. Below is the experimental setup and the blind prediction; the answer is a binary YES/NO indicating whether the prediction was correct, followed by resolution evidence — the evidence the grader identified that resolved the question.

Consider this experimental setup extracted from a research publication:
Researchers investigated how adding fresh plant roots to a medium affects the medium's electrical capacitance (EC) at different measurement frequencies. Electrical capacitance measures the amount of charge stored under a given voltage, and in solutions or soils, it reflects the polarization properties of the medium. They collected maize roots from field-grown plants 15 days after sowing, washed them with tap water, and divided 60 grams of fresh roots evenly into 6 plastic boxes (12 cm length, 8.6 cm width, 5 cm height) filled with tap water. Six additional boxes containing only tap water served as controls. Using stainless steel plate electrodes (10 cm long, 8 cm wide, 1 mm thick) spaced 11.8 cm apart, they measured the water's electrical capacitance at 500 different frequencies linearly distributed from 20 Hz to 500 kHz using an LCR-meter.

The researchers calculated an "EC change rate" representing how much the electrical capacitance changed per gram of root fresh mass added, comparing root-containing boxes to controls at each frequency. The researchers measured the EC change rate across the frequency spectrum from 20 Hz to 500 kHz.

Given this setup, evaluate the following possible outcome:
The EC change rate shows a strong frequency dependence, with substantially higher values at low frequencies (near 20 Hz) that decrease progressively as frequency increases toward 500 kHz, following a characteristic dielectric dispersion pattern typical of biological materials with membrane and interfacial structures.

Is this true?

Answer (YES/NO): NO